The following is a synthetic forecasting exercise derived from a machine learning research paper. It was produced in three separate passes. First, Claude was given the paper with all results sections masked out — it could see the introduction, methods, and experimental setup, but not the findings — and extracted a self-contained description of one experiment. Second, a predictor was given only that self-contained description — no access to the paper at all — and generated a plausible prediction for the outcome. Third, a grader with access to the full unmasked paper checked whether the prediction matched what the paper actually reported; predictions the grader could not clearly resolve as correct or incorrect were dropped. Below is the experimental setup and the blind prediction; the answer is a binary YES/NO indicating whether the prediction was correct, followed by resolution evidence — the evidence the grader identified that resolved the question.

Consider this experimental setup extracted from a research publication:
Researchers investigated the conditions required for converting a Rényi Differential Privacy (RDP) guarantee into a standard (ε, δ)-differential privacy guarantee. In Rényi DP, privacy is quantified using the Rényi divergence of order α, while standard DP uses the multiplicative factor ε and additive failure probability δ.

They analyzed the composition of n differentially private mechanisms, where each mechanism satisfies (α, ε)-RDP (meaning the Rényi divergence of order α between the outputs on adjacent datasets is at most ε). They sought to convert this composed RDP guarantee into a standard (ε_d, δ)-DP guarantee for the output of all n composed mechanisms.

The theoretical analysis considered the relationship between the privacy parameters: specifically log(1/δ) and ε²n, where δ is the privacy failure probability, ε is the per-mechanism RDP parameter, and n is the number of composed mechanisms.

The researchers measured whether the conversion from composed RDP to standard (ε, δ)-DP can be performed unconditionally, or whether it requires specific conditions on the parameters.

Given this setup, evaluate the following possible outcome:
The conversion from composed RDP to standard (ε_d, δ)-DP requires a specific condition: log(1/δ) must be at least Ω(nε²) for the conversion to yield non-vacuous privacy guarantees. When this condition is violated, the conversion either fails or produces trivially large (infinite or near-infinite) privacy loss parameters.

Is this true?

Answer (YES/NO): YES